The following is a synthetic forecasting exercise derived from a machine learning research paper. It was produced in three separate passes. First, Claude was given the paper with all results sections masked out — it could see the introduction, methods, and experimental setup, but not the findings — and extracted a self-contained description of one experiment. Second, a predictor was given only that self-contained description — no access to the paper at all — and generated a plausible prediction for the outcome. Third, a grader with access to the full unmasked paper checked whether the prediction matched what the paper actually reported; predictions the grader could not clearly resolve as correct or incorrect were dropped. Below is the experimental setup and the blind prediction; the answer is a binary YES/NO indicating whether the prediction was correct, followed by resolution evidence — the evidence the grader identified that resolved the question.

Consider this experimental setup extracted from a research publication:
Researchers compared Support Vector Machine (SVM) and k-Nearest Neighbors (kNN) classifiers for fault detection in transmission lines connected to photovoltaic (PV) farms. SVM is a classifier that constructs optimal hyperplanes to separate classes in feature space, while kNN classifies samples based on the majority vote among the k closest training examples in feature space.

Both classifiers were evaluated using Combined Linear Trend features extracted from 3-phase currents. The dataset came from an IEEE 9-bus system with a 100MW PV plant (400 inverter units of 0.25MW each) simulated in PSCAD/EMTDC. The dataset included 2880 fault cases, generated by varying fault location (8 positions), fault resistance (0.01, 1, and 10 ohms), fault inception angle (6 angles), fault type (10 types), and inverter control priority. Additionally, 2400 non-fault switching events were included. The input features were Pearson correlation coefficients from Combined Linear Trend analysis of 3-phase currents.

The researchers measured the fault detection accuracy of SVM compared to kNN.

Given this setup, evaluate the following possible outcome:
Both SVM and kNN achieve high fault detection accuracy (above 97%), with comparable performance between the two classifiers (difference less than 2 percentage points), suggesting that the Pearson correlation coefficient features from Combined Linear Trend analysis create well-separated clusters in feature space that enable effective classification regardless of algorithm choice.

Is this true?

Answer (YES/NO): NO